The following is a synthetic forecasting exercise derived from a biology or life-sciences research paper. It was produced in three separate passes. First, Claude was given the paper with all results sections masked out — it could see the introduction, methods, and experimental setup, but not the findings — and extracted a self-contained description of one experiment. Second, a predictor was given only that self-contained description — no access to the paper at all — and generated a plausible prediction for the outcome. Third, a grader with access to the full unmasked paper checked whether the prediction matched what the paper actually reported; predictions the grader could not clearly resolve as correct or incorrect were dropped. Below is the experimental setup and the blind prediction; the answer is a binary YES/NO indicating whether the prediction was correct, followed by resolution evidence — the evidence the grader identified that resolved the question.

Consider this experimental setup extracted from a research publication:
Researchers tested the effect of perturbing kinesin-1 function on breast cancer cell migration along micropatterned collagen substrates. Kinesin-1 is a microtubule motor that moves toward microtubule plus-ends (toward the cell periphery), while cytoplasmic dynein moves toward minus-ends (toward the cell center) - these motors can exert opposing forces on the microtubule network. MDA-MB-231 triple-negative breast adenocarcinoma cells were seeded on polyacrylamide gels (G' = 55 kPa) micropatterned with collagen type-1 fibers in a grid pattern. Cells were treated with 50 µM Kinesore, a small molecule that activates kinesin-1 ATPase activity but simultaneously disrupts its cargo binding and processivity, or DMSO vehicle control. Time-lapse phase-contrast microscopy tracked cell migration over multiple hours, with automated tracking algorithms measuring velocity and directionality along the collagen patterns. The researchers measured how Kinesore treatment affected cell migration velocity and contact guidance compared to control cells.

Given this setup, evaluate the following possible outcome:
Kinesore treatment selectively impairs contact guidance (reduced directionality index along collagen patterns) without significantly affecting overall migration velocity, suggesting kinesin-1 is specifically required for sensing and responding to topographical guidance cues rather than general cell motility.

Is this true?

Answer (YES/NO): NO